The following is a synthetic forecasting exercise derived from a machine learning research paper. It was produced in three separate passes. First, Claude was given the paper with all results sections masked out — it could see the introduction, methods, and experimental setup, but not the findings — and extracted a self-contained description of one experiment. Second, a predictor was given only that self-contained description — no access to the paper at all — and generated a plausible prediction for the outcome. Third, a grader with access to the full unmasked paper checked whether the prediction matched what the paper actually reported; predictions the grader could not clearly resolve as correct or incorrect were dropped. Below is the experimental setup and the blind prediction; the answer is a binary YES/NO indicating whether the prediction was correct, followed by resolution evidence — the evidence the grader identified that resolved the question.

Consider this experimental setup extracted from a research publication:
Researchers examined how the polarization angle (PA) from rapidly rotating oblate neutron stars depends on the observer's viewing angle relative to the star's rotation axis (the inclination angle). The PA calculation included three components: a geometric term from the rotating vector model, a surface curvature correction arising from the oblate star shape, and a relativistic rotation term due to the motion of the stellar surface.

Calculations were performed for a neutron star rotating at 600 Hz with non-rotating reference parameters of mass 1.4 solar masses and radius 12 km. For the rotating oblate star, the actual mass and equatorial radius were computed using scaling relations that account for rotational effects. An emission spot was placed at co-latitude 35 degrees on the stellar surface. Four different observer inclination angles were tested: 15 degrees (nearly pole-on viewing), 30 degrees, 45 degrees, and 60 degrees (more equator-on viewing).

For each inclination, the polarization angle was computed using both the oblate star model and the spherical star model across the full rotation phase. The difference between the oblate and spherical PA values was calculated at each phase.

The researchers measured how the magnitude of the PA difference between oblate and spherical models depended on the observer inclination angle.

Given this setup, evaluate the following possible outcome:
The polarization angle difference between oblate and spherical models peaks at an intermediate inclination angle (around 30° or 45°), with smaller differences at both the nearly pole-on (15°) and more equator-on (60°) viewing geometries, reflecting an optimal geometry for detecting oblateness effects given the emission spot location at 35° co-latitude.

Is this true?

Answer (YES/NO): YES